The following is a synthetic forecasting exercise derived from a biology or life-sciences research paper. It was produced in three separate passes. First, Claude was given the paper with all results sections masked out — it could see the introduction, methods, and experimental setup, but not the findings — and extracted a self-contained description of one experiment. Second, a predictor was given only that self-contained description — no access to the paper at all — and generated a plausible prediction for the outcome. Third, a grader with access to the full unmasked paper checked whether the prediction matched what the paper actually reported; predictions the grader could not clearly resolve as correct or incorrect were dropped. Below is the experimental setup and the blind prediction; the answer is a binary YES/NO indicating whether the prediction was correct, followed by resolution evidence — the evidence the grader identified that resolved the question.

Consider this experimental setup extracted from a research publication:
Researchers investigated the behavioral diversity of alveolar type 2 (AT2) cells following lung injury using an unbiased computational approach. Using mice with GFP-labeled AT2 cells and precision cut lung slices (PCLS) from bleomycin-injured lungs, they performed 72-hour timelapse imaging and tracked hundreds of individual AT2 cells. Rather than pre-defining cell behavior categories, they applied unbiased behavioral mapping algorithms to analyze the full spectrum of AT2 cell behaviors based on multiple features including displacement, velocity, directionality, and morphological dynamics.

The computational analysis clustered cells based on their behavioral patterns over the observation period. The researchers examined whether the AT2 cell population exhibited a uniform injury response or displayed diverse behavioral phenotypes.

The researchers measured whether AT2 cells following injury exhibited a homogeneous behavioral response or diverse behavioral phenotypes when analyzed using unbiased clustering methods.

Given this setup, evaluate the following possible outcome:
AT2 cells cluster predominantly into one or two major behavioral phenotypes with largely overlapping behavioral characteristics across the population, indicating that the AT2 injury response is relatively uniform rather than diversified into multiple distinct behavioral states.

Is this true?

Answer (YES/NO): NO